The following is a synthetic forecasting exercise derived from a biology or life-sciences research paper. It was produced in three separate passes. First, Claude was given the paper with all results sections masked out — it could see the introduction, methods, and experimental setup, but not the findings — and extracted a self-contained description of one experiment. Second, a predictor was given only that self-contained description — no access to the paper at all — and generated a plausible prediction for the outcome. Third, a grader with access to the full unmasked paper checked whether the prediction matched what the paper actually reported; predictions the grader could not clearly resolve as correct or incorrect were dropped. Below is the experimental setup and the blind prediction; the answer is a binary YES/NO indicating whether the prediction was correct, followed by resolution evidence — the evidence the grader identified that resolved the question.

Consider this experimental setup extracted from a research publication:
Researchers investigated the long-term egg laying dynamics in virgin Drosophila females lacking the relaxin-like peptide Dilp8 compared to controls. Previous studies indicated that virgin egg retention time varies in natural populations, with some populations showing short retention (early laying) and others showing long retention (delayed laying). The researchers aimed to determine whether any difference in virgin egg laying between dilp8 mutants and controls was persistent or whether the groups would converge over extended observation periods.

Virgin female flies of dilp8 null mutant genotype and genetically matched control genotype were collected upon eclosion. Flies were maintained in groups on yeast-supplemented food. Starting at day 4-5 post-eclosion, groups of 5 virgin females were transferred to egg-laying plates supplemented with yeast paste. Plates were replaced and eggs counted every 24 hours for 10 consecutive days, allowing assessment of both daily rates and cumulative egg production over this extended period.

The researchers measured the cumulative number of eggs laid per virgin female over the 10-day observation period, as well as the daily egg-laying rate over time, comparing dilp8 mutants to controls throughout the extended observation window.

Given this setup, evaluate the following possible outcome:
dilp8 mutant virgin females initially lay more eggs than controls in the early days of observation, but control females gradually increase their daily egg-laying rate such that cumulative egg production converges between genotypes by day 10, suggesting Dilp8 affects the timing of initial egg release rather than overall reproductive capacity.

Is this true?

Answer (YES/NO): NO